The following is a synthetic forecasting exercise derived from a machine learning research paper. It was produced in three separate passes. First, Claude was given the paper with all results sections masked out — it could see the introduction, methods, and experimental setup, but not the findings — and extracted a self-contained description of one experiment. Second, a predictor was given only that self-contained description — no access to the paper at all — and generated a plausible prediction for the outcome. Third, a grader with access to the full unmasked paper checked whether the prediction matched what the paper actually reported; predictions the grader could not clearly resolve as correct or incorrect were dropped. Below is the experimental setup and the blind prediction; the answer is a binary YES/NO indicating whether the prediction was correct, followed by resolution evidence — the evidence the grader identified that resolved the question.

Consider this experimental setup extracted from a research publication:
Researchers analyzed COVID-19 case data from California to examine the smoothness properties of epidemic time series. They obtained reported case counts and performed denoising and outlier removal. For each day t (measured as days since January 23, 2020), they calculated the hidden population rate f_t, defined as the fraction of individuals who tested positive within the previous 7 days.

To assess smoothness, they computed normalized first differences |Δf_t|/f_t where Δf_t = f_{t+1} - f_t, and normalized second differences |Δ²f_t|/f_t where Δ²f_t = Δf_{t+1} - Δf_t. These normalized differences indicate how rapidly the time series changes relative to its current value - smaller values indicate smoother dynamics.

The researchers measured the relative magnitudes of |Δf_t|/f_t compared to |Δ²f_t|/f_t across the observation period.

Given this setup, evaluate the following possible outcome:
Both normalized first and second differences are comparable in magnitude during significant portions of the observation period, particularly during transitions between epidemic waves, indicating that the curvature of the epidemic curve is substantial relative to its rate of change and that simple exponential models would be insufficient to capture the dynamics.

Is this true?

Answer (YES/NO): NO